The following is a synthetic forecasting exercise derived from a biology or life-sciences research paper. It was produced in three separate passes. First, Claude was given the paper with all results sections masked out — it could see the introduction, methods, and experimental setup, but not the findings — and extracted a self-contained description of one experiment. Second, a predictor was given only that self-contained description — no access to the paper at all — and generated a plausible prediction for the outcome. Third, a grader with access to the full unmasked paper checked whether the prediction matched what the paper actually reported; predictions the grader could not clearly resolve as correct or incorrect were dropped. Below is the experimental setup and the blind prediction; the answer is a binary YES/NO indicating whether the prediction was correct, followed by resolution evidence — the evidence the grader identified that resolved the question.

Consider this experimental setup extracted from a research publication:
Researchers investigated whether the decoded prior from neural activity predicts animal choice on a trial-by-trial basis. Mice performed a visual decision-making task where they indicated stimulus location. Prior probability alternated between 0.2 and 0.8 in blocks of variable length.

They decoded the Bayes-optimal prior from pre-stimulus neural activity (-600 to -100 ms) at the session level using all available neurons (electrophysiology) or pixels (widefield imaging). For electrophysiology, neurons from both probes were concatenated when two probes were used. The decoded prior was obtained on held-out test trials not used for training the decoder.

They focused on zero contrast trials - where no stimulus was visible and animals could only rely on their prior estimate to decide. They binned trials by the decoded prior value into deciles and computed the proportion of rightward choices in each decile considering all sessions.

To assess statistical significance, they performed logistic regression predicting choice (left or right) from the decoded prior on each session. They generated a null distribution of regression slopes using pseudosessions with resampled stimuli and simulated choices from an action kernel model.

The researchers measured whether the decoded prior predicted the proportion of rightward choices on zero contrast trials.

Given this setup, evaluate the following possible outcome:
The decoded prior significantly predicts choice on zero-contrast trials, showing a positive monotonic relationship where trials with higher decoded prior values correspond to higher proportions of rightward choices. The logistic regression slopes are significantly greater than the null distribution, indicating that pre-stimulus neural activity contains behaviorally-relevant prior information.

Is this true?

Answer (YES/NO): YES